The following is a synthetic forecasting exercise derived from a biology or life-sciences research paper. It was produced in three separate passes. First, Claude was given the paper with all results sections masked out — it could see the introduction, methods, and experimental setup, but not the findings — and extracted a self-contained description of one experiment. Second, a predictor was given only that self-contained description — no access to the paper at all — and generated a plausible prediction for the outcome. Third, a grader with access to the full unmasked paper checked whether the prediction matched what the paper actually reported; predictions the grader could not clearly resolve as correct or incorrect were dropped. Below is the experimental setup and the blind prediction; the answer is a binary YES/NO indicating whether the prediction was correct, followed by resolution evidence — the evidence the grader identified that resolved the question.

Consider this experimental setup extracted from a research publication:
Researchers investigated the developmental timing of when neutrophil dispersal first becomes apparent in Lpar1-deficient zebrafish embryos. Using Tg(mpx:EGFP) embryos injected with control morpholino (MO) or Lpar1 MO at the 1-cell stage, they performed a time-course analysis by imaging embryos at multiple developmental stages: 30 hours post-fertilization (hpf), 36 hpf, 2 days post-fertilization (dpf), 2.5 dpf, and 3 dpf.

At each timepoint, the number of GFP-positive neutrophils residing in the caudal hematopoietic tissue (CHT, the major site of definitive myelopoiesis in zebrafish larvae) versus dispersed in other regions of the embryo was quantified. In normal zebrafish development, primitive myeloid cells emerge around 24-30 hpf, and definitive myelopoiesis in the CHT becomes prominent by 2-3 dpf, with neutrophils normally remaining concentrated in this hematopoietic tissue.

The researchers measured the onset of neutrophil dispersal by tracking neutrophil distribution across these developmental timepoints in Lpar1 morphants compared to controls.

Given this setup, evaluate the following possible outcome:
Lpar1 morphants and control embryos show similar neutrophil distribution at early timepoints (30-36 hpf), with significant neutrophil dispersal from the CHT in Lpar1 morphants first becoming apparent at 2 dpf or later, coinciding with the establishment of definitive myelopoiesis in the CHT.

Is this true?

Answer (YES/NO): YES